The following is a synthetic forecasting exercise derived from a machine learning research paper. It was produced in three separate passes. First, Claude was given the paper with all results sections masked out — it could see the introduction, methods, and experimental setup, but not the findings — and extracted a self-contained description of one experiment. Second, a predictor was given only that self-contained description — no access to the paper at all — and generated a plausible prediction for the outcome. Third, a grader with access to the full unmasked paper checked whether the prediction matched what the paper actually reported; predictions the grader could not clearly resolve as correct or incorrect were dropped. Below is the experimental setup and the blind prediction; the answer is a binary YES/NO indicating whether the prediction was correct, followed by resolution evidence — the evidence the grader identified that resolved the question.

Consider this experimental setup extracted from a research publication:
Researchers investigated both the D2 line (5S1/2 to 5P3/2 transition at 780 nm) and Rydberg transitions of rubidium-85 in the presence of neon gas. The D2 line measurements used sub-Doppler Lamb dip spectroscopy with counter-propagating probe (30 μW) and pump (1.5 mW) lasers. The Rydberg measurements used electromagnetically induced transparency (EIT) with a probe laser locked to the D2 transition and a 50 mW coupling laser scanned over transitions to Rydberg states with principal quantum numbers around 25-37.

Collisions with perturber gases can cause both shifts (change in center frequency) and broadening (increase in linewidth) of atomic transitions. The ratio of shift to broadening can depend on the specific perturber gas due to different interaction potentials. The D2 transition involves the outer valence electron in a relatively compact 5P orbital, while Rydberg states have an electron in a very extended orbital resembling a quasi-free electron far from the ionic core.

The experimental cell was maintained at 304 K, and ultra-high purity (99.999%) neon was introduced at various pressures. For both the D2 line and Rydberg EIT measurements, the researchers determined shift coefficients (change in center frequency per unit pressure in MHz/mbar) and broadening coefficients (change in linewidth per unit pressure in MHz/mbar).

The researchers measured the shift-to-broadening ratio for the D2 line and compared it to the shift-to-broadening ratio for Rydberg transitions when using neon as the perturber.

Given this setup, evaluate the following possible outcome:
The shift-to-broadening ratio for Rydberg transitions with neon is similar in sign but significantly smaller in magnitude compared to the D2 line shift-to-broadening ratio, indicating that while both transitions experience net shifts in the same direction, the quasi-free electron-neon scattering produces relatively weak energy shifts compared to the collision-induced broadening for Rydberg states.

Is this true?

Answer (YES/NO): NO